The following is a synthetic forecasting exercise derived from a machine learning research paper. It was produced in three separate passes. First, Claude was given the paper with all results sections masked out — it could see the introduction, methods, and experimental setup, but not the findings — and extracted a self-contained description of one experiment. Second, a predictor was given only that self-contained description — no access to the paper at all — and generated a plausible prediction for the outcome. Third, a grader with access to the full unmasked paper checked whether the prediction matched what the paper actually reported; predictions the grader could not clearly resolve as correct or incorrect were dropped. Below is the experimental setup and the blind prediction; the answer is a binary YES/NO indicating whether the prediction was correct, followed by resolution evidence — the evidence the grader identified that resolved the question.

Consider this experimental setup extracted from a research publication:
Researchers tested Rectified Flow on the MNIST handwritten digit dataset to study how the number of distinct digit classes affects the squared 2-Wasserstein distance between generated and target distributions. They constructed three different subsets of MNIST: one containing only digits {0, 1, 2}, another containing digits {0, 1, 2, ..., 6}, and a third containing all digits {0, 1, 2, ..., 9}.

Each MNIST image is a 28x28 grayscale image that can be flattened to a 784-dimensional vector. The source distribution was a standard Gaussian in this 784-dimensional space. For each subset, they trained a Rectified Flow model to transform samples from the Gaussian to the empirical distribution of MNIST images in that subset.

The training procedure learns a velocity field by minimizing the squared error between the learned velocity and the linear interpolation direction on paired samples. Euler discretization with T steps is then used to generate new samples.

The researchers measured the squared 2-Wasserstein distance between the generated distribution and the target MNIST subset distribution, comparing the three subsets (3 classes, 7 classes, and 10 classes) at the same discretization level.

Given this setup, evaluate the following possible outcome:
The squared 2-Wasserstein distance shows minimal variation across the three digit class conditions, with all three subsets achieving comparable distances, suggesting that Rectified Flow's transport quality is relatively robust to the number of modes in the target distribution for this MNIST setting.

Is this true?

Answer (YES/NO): NO